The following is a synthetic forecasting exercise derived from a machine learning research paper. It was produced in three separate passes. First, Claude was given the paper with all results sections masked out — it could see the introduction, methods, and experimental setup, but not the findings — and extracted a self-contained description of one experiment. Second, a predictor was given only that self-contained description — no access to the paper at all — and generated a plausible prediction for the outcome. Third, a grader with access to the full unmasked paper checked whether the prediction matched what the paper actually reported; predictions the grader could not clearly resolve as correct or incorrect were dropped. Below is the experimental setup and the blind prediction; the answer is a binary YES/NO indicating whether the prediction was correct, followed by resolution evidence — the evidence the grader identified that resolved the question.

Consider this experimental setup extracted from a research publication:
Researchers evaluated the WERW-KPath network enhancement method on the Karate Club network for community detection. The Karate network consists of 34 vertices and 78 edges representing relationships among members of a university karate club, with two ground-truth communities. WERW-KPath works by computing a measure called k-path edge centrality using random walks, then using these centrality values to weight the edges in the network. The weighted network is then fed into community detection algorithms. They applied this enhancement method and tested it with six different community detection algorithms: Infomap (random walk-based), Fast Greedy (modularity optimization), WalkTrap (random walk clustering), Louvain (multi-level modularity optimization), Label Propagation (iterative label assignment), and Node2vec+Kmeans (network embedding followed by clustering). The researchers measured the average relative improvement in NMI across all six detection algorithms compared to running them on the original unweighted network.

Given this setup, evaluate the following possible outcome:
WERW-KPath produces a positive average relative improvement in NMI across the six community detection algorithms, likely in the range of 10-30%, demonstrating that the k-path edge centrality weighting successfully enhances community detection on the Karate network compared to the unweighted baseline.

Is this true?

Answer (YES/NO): NO